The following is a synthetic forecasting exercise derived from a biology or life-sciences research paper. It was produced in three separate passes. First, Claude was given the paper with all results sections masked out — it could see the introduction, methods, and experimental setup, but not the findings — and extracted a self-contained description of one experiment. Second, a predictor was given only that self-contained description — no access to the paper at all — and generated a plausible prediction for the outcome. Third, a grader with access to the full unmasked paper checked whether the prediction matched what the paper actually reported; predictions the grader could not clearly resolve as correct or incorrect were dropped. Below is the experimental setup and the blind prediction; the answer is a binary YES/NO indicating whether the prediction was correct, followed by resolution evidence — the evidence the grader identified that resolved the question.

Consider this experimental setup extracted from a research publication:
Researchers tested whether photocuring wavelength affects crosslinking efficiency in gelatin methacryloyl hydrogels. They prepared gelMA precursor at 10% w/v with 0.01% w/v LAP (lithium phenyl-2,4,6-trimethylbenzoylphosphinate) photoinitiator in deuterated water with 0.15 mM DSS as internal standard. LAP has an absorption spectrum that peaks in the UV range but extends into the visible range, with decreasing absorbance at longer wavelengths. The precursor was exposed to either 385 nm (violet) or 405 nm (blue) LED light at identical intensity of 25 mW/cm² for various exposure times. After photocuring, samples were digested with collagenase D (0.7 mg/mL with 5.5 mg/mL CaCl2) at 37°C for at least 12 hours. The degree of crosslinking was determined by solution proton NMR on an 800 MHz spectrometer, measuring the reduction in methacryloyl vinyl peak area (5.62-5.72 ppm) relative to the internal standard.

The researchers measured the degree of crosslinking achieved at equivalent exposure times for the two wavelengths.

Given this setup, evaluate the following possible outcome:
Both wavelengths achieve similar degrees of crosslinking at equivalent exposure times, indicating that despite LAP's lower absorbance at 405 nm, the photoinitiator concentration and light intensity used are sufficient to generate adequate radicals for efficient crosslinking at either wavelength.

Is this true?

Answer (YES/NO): NO